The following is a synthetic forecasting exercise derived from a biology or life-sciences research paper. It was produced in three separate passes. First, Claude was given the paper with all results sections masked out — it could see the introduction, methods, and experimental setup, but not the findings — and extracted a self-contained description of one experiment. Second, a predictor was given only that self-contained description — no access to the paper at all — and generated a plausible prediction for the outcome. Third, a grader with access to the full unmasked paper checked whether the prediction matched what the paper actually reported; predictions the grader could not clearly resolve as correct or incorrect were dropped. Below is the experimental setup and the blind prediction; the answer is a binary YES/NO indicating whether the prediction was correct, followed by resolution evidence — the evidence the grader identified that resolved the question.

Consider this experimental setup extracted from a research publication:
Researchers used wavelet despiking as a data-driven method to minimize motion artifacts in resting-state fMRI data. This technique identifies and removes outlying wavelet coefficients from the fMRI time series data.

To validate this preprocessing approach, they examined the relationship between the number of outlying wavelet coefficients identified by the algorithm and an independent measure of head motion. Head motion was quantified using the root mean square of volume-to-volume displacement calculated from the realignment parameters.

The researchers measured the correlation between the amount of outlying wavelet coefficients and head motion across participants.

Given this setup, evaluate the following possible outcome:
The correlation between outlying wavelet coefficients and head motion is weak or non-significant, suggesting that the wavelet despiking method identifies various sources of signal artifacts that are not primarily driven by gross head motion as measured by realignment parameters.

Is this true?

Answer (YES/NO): NO